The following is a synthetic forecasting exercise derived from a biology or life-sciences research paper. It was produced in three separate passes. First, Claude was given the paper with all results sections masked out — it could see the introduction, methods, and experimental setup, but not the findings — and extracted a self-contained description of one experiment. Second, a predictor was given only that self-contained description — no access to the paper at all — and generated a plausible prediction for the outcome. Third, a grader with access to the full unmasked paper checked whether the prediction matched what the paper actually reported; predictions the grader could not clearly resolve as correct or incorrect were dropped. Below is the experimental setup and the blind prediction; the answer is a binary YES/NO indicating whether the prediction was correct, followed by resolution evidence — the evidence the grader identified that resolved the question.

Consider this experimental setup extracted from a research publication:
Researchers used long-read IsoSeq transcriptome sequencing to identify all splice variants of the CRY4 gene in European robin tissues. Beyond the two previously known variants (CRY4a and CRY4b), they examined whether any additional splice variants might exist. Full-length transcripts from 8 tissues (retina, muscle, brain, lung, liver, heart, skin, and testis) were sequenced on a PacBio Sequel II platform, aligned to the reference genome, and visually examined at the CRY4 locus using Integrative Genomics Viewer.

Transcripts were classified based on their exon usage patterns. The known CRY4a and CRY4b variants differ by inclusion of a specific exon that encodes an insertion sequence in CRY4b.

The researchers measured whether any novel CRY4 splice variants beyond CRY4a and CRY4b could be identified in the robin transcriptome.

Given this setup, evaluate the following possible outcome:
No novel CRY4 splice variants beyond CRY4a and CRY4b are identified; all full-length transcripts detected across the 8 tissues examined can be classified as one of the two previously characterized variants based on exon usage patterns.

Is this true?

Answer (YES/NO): NO